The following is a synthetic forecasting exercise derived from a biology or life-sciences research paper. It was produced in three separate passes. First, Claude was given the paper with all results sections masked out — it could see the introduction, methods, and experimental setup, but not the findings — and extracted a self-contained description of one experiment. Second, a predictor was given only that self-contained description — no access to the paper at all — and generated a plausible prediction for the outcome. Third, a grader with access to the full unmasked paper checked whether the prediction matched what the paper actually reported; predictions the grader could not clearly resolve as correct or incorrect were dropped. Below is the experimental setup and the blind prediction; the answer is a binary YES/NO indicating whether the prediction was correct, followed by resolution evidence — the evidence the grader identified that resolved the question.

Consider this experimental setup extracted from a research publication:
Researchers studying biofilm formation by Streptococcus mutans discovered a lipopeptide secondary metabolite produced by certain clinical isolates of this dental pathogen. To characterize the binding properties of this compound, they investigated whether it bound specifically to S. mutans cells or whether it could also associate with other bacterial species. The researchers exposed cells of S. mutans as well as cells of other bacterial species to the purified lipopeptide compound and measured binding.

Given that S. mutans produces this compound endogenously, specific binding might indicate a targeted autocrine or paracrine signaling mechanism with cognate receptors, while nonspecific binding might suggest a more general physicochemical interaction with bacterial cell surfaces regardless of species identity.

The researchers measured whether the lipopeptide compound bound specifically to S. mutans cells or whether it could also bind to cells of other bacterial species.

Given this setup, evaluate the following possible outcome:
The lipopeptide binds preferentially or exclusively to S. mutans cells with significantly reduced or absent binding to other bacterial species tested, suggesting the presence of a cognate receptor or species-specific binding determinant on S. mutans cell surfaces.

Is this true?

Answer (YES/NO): NO